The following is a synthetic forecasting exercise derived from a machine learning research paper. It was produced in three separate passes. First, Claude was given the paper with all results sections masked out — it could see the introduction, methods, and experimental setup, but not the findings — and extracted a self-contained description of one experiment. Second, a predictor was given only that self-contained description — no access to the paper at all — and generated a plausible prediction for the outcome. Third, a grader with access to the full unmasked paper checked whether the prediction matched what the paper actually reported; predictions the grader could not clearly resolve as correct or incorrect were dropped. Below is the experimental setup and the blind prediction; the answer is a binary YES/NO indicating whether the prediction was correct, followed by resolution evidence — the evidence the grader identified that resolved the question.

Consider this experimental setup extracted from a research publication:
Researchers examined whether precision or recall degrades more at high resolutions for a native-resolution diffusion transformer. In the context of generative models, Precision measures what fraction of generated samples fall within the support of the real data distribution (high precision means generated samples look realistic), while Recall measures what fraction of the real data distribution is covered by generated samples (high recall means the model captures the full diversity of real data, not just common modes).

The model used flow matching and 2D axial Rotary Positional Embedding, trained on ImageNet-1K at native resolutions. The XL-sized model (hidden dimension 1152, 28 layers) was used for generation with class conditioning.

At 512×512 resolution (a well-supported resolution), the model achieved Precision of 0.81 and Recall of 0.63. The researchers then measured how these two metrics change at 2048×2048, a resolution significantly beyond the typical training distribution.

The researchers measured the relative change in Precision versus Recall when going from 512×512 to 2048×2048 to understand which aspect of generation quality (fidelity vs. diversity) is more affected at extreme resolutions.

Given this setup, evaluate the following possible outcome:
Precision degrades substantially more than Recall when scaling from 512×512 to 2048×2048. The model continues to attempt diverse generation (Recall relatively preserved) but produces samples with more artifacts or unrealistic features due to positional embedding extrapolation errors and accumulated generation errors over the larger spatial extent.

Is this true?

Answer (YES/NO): NO